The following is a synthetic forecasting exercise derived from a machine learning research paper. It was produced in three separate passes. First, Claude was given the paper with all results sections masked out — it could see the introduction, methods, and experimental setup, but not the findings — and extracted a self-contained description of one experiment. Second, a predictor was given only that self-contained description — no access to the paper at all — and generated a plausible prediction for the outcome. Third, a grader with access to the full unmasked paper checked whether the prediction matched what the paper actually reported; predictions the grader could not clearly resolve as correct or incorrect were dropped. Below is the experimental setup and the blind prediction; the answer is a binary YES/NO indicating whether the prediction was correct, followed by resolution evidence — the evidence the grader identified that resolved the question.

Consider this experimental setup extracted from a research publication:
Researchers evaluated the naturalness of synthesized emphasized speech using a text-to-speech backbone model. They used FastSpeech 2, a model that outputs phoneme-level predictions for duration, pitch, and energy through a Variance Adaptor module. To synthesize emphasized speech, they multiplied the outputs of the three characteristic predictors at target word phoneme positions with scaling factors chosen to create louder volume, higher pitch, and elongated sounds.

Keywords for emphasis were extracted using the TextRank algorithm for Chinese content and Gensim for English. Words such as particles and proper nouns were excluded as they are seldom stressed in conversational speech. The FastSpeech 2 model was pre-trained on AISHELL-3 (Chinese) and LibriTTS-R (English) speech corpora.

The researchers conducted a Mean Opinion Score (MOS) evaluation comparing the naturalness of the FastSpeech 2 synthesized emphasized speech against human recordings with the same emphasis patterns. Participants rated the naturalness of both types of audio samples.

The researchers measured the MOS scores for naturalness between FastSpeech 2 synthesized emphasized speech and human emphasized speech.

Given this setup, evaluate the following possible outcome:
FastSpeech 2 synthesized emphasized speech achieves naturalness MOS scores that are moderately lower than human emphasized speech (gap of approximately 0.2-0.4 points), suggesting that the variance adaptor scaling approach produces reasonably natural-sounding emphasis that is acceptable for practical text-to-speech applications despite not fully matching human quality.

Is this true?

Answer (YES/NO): NO